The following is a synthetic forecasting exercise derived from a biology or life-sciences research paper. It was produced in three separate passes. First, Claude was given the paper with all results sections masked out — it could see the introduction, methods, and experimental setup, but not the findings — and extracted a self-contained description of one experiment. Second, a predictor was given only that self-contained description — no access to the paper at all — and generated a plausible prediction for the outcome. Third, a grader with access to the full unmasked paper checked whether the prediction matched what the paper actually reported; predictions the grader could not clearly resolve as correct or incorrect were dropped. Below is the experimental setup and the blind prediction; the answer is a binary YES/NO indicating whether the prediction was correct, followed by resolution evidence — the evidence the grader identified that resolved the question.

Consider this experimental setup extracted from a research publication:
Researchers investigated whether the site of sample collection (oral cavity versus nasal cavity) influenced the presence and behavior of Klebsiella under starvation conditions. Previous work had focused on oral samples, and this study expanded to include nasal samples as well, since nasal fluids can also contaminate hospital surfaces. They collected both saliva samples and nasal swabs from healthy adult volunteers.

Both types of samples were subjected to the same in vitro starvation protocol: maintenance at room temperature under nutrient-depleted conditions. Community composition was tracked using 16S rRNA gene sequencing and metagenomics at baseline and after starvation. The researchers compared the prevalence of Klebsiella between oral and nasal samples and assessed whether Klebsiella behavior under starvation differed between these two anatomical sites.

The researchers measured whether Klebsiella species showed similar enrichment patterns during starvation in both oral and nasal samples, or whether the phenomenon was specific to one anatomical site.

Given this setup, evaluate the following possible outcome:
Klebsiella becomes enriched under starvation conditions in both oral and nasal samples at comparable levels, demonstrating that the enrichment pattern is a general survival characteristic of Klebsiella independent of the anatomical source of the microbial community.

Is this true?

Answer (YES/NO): NO